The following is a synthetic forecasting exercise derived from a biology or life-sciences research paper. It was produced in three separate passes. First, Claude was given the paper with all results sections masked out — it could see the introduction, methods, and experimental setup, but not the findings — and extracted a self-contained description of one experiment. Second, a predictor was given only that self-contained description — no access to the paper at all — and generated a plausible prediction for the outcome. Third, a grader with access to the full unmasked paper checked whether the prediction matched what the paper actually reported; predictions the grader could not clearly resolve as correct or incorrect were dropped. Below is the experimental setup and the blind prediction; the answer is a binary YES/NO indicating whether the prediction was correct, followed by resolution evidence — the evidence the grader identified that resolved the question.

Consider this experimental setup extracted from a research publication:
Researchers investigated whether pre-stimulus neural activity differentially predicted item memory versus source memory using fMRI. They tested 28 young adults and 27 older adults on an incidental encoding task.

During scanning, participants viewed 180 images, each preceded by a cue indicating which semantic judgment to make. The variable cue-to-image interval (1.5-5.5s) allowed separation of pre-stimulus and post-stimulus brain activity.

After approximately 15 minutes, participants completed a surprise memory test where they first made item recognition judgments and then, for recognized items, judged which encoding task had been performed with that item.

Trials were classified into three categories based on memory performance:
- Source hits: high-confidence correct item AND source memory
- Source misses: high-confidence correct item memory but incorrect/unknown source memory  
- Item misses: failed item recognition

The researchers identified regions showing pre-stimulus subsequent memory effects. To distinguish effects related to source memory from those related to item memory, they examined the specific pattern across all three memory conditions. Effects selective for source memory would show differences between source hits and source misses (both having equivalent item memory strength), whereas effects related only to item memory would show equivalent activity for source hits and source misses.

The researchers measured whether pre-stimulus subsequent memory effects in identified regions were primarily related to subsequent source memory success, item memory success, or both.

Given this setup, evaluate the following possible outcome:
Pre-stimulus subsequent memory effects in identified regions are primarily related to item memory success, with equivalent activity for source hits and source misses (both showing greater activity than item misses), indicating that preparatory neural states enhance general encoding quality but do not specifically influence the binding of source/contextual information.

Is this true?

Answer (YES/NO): NO